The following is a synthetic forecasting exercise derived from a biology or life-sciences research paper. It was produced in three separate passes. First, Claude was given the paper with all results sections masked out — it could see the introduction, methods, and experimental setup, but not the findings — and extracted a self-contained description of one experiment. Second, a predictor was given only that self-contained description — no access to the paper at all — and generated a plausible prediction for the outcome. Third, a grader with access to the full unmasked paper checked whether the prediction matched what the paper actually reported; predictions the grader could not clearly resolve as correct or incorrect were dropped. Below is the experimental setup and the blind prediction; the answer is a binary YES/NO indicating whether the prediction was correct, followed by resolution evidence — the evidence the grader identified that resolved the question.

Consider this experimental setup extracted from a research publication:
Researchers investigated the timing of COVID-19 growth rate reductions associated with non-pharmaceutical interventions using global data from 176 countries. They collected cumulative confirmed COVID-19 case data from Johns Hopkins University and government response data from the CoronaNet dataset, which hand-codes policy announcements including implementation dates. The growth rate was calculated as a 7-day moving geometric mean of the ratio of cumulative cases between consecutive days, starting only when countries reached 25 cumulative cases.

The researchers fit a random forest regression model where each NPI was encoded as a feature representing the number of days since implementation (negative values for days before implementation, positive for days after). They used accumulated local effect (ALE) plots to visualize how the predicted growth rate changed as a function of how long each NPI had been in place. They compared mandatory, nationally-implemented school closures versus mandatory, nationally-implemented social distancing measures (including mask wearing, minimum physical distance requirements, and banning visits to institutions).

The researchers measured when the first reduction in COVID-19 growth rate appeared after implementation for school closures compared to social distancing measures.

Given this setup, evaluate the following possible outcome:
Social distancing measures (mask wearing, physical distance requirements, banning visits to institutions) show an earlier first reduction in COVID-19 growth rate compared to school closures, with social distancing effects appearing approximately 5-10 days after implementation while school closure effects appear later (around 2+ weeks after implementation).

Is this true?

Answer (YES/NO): NO